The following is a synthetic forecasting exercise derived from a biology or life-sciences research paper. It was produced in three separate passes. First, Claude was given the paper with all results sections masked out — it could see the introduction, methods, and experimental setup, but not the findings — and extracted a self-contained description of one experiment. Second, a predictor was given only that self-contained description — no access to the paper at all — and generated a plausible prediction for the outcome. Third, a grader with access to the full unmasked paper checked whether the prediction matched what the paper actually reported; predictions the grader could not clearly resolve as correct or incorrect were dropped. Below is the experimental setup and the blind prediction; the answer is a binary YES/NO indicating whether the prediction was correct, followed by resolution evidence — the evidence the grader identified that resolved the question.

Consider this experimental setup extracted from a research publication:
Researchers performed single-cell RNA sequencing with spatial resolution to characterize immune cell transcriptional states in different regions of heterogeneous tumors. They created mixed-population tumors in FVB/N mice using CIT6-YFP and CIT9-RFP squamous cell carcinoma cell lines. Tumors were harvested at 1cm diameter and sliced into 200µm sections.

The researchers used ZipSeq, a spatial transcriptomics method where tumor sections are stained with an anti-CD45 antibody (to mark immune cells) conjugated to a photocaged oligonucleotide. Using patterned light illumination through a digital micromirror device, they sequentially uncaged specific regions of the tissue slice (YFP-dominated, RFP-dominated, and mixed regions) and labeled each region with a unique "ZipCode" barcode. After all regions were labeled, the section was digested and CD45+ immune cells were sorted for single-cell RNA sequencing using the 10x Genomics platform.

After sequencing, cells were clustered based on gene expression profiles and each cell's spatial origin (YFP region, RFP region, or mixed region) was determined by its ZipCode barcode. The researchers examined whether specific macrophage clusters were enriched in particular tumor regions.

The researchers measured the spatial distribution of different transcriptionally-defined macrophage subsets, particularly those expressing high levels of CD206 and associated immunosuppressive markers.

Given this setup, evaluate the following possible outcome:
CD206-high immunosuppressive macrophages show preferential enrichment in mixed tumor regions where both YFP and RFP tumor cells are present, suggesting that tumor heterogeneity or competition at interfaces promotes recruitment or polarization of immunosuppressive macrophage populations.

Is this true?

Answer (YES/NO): NO